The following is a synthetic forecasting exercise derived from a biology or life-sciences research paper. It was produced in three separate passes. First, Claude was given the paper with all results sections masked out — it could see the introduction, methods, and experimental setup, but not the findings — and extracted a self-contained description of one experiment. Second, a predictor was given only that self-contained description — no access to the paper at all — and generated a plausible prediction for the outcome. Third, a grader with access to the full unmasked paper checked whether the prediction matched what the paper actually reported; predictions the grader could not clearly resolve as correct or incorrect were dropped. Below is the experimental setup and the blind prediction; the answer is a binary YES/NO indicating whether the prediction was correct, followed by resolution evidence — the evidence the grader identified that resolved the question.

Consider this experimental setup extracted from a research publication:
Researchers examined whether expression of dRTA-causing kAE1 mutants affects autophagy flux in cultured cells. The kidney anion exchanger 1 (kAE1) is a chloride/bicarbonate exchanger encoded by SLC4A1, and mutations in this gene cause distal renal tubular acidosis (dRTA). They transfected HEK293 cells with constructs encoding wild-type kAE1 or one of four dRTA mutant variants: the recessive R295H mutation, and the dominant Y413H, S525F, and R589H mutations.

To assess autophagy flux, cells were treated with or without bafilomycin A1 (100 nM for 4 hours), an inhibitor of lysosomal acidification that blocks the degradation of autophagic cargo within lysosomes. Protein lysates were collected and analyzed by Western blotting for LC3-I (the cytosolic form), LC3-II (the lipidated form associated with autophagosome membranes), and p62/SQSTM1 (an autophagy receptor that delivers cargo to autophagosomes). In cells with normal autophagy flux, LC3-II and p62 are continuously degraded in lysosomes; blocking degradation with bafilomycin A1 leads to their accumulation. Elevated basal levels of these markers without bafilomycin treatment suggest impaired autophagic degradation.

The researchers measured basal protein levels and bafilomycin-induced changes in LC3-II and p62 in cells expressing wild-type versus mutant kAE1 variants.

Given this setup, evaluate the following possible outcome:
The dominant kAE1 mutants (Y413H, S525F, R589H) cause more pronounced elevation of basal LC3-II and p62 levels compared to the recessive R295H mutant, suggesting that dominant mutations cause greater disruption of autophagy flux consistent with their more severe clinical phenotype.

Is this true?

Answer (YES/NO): NO